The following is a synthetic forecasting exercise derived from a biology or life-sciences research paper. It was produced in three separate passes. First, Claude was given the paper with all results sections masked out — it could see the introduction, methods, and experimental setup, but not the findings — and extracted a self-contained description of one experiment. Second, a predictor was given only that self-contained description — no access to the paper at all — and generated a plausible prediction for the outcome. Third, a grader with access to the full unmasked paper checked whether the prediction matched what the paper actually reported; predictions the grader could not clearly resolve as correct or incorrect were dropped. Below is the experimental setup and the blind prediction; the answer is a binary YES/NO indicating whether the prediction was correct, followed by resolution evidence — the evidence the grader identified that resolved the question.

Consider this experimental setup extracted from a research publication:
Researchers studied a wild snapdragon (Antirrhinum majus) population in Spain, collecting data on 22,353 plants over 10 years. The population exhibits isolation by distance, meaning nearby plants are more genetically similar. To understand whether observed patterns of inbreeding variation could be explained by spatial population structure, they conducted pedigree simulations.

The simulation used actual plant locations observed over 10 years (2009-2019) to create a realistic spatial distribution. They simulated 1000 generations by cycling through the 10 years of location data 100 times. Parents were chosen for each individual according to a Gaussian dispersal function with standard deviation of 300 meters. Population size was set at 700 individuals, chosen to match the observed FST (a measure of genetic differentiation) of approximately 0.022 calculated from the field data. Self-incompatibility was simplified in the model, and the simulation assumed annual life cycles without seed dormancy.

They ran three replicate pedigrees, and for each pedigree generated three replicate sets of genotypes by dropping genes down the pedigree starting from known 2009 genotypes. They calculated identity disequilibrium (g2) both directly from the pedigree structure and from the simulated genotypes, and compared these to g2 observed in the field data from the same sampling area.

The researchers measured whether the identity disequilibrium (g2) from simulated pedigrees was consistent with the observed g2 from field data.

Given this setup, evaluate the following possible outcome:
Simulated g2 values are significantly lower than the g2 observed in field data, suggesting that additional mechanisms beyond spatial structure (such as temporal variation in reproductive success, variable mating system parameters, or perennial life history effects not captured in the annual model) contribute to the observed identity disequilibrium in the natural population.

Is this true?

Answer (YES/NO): NO